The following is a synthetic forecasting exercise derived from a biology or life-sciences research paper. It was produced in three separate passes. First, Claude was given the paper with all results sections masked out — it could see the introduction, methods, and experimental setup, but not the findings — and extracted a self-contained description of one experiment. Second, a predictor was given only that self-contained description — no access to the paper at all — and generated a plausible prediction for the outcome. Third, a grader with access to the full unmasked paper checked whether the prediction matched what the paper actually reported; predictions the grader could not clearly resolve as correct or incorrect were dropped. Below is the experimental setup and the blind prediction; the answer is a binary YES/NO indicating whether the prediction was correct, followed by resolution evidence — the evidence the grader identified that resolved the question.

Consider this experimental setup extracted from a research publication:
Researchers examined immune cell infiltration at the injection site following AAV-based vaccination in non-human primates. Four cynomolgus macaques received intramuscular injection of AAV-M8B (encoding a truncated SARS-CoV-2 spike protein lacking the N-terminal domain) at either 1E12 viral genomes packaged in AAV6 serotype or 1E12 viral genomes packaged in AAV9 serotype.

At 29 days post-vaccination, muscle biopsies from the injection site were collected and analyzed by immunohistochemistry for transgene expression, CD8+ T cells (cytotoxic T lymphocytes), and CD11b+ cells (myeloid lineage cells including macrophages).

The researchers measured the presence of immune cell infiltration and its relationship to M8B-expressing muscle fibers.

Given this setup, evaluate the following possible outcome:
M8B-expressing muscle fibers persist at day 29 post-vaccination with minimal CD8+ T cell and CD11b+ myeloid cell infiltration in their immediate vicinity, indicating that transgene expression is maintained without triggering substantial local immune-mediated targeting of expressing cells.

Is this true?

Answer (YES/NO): NO